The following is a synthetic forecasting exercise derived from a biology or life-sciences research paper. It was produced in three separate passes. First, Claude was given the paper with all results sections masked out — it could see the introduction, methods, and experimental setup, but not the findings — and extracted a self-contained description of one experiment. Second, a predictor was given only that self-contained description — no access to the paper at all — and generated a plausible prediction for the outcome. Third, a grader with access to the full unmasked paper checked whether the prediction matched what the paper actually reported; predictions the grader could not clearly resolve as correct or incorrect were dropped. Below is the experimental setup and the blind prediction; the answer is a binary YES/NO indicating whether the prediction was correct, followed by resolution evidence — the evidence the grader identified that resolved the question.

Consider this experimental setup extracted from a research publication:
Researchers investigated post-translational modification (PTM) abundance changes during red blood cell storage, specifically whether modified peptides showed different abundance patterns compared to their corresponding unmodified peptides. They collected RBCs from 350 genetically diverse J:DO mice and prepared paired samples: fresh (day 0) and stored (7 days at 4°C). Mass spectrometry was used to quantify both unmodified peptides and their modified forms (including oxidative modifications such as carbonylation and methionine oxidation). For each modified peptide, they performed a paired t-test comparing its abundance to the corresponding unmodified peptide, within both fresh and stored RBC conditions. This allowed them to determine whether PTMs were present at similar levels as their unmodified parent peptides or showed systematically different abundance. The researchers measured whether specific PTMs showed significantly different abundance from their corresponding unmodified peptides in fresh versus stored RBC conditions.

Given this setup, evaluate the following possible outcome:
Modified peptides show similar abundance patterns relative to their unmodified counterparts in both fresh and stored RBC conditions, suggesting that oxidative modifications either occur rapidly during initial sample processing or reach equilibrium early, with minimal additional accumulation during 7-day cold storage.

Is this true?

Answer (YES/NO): YES